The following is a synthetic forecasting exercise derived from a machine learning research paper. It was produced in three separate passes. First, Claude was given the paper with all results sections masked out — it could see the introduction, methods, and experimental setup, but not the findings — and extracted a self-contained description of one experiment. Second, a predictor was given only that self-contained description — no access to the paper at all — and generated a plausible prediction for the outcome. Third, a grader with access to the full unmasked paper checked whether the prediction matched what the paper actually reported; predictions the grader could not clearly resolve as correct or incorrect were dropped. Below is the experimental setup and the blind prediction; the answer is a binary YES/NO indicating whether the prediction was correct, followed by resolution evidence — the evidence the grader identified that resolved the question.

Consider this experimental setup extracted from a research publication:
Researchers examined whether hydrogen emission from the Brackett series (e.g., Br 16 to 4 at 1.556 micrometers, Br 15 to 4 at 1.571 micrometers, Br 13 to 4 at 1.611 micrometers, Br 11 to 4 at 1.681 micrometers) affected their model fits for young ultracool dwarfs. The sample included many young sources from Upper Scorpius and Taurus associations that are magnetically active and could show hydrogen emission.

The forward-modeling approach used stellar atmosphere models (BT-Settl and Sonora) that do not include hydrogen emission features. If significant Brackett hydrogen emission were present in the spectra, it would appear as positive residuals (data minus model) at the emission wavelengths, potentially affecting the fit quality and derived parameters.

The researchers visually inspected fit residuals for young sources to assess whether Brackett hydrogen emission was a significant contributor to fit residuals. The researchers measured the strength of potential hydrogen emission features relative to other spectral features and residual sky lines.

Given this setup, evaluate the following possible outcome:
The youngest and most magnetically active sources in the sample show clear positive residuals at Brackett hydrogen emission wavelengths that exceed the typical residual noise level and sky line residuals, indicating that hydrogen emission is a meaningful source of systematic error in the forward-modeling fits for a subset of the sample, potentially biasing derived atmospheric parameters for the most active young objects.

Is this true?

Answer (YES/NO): NO